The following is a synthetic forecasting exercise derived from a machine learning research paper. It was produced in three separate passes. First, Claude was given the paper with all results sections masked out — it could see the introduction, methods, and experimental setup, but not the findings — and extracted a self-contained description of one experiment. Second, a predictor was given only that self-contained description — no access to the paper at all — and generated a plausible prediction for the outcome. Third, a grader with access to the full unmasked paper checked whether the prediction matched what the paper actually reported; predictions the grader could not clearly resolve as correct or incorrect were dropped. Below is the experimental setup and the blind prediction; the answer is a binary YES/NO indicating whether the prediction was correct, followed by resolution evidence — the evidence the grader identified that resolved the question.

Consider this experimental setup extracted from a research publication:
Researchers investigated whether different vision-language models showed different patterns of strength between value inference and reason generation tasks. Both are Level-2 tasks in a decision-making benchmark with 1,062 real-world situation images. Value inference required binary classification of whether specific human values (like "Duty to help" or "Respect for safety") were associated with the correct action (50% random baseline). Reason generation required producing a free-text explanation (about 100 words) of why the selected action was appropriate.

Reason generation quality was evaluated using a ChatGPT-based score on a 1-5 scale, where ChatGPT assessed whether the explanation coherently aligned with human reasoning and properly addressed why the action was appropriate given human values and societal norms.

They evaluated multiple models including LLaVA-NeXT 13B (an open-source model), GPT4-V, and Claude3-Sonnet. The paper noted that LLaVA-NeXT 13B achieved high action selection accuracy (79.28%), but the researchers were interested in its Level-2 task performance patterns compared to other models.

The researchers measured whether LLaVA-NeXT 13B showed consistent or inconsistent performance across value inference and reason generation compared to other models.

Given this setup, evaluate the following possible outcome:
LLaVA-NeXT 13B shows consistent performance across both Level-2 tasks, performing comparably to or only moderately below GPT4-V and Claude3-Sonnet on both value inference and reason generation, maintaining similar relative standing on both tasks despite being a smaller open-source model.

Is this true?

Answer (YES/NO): NO